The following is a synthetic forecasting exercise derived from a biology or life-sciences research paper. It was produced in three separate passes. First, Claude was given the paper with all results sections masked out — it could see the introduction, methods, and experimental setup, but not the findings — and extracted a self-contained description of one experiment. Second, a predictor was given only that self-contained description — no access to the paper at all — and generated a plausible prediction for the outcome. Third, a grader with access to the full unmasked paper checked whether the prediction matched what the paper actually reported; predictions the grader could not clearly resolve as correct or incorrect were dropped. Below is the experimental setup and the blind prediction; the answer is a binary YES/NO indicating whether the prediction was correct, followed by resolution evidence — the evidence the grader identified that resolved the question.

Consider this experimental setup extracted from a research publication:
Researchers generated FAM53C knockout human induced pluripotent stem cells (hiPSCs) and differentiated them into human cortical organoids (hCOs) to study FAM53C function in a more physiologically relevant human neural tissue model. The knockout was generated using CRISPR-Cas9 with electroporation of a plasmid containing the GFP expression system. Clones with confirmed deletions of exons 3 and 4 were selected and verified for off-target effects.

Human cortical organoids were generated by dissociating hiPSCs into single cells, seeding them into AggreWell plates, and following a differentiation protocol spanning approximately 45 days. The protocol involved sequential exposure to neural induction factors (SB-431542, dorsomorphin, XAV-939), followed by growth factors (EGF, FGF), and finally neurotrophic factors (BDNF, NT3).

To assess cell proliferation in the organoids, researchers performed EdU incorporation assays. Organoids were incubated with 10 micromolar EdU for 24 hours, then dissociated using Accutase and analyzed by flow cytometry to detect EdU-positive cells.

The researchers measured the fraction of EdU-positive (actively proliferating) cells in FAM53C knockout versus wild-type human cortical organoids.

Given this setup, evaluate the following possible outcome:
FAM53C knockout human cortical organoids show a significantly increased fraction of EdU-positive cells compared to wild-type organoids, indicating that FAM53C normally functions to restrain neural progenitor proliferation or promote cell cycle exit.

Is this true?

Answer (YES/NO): NO